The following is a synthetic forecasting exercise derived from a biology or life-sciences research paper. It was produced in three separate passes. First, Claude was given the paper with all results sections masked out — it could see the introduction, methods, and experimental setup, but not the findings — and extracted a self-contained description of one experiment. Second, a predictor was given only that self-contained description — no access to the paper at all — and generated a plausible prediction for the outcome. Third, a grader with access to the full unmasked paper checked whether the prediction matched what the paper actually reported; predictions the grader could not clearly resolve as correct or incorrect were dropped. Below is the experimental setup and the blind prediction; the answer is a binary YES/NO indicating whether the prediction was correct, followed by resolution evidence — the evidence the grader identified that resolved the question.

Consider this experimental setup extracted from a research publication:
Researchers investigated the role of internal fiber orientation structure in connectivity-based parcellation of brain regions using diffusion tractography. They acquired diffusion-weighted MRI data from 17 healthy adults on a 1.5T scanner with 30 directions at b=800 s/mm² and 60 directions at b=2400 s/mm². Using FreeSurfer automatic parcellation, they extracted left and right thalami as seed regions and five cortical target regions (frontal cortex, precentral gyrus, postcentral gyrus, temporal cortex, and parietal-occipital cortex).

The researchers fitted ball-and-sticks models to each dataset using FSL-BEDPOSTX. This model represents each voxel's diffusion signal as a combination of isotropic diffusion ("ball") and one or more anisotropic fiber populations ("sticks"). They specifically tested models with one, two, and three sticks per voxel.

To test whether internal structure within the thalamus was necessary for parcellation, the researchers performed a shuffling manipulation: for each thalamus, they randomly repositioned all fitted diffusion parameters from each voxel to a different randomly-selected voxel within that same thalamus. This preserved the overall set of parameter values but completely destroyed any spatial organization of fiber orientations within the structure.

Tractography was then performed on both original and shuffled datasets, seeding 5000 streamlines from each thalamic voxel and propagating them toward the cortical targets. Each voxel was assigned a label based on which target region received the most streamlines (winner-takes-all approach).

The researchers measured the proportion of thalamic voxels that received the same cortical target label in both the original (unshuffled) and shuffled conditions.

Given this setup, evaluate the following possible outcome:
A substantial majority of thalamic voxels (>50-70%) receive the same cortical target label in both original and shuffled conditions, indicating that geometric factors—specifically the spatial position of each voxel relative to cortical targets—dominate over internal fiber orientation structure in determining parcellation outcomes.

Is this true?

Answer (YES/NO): YES